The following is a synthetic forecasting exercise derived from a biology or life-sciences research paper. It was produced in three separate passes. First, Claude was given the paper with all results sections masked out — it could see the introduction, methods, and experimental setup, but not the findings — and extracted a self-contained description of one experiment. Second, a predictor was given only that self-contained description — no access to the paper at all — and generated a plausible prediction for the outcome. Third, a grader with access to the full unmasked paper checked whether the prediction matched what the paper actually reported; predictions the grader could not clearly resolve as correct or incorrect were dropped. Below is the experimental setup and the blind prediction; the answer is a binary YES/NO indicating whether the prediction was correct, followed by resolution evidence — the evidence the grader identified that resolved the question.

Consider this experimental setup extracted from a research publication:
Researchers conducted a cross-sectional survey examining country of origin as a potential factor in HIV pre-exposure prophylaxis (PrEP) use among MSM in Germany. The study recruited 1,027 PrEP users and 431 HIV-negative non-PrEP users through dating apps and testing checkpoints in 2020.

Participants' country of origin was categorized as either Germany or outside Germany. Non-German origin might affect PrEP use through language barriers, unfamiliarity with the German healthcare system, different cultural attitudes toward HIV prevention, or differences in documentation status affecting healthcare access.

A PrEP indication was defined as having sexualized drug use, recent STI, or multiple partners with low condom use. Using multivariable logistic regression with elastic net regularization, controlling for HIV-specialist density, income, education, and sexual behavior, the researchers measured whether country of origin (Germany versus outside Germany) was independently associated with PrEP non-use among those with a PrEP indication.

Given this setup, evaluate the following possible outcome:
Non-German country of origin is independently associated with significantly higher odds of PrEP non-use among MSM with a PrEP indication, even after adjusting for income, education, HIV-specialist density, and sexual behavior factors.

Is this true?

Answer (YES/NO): NO